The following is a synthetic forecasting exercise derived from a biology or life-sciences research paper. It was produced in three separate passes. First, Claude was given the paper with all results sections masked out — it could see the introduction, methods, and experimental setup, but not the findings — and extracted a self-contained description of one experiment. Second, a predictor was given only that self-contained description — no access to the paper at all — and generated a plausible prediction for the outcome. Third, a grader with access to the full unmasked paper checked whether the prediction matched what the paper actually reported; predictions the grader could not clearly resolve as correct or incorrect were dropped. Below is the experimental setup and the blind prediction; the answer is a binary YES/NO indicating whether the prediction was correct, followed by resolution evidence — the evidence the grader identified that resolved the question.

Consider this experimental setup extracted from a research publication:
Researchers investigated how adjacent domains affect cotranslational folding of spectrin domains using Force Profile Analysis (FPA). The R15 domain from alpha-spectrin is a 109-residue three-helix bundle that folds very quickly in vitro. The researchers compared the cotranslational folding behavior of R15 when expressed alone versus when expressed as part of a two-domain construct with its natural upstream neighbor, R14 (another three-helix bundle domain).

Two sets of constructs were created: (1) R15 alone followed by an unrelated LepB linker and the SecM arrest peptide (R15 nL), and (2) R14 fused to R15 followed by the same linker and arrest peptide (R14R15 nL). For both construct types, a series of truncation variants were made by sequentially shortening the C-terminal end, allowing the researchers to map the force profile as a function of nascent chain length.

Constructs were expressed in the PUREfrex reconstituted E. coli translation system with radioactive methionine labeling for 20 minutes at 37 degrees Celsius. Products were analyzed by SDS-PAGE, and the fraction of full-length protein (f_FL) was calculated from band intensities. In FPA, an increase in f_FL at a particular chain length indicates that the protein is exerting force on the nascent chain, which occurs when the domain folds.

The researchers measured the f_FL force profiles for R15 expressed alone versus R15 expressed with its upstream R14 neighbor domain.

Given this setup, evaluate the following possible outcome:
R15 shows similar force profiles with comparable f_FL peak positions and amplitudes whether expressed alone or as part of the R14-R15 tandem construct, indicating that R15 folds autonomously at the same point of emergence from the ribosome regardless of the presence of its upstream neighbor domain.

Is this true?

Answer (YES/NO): YES